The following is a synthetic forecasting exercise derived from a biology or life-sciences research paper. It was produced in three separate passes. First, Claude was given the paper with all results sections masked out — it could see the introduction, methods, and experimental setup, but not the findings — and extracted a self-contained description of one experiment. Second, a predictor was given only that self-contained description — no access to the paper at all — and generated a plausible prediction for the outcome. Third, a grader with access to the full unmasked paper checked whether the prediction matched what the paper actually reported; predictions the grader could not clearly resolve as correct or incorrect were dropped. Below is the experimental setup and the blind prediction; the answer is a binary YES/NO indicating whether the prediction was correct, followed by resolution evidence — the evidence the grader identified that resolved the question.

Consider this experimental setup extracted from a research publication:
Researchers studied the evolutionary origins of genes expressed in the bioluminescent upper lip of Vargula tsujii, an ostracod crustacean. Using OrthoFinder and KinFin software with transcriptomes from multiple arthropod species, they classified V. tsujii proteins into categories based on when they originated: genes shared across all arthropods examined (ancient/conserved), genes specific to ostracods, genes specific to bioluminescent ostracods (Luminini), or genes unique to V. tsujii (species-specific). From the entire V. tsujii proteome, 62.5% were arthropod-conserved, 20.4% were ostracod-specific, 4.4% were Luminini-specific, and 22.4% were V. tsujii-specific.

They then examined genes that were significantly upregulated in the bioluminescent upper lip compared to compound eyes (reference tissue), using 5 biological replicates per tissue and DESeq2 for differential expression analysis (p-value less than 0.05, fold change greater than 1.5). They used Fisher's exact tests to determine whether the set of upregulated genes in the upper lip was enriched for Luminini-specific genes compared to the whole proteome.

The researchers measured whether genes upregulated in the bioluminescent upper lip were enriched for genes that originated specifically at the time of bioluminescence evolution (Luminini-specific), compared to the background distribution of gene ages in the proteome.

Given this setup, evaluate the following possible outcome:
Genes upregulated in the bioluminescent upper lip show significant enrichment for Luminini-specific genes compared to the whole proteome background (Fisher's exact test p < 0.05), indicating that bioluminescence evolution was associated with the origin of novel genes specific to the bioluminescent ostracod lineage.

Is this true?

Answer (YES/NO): YES